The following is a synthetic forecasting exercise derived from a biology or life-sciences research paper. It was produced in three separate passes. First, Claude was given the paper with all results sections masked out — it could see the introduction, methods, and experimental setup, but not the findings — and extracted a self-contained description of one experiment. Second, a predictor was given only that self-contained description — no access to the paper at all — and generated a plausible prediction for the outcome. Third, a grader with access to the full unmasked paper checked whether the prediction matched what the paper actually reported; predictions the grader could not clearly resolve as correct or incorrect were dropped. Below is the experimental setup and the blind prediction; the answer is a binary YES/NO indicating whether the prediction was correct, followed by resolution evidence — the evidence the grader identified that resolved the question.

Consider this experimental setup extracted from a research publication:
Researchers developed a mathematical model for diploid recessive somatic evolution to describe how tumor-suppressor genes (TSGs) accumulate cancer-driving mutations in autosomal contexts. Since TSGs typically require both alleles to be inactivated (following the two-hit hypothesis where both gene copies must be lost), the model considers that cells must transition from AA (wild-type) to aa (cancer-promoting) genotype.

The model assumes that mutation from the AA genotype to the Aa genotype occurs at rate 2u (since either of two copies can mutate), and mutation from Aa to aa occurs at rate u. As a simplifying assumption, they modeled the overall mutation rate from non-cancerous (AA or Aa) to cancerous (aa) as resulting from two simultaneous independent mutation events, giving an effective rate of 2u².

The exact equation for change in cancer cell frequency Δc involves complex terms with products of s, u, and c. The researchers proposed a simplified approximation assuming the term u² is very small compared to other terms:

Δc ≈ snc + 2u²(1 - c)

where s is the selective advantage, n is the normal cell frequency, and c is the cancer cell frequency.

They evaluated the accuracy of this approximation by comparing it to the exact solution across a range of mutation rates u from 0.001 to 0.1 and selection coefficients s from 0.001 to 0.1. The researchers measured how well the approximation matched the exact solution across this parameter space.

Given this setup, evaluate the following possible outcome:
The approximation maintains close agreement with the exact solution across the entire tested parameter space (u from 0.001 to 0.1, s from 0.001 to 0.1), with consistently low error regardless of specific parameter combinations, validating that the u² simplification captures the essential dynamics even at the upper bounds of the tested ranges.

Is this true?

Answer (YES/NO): NO